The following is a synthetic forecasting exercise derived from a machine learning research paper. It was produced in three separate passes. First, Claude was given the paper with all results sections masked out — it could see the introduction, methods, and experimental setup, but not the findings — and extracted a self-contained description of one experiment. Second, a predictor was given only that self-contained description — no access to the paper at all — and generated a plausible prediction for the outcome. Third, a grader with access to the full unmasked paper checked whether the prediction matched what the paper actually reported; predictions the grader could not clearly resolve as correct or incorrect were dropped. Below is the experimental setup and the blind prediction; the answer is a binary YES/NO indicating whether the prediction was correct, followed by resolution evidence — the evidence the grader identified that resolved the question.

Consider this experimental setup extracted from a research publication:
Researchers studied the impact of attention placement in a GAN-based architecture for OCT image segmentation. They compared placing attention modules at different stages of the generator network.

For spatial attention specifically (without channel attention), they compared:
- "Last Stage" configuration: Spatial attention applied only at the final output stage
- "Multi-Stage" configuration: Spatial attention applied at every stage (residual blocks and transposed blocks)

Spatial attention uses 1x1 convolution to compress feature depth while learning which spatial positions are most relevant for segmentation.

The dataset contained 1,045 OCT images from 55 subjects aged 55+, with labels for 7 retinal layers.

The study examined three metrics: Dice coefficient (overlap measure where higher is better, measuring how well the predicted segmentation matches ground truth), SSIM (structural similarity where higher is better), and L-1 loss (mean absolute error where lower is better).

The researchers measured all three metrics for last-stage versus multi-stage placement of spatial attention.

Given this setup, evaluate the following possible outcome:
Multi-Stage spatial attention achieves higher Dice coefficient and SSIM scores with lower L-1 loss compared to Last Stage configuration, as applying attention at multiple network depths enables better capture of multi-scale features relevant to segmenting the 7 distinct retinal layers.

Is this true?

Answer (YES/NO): NO